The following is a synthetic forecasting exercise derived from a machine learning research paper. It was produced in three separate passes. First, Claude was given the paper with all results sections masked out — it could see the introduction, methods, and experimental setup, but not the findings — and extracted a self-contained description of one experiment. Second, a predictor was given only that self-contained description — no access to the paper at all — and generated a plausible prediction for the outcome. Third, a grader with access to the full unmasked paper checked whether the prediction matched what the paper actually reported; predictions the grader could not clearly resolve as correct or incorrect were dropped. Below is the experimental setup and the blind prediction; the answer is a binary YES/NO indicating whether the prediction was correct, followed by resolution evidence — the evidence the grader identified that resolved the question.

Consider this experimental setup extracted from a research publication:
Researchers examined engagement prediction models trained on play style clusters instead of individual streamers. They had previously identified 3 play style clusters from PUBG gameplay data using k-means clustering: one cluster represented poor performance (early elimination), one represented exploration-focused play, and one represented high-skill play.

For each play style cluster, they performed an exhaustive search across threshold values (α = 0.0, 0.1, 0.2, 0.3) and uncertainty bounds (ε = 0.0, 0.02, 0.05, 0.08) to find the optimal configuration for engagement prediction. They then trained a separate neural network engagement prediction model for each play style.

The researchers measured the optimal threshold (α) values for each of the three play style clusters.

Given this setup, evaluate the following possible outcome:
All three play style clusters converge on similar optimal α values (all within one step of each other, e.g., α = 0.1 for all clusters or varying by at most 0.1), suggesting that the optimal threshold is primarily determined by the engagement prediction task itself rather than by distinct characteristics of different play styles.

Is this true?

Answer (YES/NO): YES